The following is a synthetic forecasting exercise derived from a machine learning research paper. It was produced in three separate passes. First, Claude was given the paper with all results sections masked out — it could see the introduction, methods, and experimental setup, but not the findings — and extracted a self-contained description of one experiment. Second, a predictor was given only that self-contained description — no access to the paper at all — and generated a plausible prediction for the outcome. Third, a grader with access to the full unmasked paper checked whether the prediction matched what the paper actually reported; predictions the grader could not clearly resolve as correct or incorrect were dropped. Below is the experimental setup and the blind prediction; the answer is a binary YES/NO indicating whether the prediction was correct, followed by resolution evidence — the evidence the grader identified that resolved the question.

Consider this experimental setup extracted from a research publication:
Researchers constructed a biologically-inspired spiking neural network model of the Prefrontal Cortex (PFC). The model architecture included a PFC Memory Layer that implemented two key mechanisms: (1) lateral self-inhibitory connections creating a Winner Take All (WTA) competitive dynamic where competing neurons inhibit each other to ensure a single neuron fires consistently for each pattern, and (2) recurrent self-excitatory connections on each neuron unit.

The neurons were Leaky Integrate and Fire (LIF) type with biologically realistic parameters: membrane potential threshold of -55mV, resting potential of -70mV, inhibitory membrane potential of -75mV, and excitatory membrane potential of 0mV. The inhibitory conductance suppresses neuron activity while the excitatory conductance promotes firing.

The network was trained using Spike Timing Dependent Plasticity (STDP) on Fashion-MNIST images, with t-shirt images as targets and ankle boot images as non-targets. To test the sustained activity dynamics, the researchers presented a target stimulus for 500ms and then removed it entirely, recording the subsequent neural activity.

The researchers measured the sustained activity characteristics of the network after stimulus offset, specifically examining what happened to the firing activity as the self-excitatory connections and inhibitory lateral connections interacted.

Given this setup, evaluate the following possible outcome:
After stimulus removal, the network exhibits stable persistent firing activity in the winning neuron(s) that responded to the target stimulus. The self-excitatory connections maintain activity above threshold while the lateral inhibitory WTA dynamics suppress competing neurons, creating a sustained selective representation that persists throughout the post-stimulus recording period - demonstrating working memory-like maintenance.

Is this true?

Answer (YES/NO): NO